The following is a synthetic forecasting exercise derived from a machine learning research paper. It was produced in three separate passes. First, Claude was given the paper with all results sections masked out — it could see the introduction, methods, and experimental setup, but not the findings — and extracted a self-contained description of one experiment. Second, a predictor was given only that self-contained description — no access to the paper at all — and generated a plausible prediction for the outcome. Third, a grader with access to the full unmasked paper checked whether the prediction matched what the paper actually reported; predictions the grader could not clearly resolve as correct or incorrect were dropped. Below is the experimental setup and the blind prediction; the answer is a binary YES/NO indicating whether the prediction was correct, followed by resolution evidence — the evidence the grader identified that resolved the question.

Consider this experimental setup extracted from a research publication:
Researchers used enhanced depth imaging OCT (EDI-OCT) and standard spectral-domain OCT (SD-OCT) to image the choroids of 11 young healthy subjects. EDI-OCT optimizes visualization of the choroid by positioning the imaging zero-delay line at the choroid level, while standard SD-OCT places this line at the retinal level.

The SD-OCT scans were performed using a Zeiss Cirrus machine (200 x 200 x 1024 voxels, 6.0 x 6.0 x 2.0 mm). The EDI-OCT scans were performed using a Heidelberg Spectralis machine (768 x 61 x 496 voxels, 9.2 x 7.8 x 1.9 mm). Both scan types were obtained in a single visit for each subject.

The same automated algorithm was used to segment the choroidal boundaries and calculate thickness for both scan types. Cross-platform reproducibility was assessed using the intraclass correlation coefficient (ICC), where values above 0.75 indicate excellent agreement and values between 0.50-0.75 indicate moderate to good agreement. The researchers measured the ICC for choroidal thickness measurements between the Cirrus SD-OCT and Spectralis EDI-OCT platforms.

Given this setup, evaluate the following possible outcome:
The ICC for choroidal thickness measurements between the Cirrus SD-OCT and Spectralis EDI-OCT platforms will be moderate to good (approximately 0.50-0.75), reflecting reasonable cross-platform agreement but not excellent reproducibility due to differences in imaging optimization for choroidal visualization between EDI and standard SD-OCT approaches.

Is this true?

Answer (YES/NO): NO